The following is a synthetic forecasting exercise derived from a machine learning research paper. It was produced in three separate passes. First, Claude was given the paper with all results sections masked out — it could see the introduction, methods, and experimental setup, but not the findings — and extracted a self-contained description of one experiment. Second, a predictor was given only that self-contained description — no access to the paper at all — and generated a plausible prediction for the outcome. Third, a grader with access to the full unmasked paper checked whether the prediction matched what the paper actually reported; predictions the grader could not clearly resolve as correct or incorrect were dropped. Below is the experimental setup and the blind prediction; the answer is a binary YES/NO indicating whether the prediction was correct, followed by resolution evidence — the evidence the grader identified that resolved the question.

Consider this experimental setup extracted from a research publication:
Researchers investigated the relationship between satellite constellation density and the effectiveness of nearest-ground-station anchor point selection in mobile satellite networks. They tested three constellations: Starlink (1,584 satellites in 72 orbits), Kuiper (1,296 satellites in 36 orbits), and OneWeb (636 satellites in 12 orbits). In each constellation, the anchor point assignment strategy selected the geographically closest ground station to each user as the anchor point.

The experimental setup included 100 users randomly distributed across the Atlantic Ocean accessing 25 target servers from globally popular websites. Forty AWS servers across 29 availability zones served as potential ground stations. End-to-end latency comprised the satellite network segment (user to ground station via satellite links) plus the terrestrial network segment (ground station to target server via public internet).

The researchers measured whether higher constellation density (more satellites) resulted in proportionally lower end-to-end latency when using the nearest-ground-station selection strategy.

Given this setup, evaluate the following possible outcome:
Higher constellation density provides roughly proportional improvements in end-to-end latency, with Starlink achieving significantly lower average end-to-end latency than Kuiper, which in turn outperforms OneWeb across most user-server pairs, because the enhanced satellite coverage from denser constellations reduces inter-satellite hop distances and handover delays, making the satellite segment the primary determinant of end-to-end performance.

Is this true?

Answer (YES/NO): NO